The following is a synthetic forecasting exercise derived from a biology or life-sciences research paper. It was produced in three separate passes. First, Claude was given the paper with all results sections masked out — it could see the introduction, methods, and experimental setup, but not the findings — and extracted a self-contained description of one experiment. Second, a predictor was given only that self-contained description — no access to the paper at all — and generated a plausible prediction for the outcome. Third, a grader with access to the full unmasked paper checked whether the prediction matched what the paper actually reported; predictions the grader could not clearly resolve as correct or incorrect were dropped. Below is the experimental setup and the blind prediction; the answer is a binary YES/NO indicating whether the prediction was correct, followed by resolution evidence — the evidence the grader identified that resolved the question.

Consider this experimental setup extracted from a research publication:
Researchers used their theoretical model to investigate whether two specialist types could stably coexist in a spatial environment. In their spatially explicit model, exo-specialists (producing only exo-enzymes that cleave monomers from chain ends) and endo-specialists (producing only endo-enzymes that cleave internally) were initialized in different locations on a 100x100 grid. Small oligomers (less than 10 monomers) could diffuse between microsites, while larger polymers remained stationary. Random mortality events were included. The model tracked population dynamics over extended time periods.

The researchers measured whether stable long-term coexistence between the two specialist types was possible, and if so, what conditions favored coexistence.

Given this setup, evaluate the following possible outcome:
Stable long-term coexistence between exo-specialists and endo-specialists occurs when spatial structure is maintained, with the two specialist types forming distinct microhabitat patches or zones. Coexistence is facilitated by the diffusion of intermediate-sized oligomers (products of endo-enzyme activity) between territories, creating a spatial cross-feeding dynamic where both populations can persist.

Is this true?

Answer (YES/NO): NO